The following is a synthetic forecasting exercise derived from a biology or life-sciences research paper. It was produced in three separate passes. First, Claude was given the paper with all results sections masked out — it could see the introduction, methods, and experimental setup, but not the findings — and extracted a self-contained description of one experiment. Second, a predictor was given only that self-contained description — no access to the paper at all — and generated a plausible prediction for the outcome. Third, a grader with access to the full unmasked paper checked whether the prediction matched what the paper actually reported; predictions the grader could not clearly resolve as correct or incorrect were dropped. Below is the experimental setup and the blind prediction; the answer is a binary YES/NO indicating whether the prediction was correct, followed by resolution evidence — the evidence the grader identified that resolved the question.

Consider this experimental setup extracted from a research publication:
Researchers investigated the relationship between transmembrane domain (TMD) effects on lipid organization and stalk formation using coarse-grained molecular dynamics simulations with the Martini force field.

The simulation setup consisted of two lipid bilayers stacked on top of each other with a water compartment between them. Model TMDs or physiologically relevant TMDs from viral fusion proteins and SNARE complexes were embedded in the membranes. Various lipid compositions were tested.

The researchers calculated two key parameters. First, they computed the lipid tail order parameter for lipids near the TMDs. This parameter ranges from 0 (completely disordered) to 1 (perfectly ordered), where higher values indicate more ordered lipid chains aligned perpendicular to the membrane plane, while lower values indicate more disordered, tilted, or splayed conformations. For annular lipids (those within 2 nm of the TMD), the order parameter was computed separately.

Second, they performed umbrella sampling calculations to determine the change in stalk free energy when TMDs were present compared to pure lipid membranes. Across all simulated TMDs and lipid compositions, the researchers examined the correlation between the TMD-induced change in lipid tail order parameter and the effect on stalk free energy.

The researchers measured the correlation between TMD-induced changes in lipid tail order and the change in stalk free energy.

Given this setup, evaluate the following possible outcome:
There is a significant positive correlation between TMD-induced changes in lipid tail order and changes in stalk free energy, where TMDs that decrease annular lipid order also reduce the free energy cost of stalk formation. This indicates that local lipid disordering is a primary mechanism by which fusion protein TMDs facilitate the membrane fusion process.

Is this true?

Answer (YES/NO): YES